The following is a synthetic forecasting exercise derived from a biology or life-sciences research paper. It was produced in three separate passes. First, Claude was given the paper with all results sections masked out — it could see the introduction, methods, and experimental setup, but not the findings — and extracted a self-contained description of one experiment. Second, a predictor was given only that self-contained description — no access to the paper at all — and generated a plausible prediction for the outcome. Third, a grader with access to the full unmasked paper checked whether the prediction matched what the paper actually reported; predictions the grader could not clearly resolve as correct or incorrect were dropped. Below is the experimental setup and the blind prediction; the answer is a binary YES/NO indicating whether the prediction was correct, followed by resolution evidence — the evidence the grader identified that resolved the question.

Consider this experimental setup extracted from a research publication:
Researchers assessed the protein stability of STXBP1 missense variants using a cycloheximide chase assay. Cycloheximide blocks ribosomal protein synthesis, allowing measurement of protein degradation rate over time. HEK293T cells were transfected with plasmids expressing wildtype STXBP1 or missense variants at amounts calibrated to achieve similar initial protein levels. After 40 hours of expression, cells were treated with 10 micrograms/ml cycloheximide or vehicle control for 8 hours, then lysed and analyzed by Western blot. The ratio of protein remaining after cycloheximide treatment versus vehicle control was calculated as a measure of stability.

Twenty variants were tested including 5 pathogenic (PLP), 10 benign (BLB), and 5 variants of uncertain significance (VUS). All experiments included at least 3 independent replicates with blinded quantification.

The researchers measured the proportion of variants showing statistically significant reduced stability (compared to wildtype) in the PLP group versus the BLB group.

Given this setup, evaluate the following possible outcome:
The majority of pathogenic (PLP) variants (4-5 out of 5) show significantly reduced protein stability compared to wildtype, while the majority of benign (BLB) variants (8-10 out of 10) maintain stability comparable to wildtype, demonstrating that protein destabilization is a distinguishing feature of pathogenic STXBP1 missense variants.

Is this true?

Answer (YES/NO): NO